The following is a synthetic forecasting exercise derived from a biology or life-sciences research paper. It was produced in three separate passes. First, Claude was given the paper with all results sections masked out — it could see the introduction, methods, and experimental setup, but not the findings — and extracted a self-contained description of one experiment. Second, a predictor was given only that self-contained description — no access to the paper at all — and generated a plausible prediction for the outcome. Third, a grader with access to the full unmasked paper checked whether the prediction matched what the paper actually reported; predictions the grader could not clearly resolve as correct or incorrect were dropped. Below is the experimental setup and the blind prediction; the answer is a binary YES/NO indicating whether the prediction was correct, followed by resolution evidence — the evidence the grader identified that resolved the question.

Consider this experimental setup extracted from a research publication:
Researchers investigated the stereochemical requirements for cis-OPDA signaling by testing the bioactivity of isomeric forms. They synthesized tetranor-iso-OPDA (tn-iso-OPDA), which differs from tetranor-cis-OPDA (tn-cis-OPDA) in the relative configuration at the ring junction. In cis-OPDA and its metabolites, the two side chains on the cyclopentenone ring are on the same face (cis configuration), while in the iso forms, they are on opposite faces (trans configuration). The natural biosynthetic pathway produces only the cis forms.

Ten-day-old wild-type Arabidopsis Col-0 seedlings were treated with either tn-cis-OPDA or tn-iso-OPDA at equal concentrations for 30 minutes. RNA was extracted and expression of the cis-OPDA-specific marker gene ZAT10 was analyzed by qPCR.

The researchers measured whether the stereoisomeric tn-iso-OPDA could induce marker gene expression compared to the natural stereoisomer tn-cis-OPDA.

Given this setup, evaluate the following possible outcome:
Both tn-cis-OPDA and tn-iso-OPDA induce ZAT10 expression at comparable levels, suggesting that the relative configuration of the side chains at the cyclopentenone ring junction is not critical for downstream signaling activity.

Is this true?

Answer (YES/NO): NO